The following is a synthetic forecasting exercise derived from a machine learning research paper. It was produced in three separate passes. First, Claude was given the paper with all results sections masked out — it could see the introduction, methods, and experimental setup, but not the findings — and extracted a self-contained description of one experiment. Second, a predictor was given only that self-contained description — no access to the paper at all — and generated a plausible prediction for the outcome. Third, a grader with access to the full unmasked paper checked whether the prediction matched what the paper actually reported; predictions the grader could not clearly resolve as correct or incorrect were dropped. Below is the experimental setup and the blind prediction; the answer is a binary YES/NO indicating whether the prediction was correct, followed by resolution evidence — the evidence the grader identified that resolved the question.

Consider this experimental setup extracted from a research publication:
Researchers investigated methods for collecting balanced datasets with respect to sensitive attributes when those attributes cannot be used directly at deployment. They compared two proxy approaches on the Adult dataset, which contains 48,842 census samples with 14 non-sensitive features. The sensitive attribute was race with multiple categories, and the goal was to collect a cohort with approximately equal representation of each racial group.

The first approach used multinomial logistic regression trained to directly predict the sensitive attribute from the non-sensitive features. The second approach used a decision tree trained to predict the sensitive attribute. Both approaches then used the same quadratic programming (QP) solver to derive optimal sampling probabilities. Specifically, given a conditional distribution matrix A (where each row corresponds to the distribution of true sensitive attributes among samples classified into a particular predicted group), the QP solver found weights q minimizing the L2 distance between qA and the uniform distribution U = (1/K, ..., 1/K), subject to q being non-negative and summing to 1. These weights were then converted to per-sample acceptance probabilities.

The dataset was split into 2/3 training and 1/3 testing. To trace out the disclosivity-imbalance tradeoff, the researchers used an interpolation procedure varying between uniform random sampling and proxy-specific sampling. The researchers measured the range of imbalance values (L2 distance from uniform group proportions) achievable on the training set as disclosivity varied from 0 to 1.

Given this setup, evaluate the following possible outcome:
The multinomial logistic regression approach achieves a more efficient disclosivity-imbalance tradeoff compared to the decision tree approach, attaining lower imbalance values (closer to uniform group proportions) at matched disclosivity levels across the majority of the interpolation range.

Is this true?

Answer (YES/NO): NO